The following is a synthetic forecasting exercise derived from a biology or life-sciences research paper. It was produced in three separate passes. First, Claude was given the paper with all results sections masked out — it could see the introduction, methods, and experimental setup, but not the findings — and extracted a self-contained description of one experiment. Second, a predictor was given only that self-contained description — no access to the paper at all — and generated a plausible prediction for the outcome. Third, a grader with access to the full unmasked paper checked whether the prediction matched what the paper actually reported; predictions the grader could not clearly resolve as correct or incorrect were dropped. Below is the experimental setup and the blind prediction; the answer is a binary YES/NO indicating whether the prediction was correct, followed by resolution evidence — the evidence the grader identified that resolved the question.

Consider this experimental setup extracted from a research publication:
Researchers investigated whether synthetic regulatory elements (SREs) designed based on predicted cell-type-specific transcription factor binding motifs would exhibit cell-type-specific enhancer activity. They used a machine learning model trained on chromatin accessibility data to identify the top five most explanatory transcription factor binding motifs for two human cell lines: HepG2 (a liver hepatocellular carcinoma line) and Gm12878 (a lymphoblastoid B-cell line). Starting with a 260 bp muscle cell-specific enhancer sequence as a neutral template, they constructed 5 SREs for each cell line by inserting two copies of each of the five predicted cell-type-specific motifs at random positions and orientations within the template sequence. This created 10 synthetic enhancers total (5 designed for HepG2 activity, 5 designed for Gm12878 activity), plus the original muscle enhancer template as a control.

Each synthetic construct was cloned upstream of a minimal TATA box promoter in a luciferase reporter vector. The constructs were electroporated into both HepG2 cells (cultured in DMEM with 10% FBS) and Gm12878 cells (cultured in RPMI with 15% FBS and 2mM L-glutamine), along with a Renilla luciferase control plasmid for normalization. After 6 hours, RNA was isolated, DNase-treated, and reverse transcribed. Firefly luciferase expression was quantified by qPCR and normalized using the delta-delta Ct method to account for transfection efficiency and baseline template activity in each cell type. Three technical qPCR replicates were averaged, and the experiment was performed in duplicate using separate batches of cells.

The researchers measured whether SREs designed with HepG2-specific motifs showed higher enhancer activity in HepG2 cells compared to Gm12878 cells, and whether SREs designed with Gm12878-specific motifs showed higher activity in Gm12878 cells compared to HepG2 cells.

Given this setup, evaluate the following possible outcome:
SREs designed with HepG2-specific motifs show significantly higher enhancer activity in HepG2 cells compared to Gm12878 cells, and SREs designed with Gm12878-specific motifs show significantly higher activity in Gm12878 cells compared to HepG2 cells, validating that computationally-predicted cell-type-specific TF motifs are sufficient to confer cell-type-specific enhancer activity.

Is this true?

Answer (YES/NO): YES